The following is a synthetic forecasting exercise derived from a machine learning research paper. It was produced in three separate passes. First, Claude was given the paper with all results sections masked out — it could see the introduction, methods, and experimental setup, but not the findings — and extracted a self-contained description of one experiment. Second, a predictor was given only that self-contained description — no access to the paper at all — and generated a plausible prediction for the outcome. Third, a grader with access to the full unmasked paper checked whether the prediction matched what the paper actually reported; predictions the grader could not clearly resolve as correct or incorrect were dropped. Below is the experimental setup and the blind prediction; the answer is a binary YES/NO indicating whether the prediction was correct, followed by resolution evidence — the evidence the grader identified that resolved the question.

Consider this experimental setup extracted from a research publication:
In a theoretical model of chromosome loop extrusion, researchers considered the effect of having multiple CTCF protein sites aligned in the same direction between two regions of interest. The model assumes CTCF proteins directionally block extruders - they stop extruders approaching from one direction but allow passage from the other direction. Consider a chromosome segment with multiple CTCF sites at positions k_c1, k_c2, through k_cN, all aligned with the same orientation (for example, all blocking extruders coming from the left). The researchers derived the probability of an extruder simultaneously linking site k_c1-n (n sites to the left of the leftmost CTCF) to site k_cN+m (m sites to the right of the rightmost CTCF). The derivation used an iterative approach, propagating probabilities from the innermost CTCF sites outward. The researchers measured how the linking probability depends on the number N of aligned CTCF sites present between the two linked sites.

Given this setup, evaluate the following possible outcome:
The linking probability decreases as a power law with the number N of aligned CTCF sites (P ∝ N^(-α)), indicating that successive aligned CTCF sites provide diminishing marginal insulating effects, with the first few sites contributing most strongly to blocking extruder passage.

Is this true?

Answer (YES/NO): NO